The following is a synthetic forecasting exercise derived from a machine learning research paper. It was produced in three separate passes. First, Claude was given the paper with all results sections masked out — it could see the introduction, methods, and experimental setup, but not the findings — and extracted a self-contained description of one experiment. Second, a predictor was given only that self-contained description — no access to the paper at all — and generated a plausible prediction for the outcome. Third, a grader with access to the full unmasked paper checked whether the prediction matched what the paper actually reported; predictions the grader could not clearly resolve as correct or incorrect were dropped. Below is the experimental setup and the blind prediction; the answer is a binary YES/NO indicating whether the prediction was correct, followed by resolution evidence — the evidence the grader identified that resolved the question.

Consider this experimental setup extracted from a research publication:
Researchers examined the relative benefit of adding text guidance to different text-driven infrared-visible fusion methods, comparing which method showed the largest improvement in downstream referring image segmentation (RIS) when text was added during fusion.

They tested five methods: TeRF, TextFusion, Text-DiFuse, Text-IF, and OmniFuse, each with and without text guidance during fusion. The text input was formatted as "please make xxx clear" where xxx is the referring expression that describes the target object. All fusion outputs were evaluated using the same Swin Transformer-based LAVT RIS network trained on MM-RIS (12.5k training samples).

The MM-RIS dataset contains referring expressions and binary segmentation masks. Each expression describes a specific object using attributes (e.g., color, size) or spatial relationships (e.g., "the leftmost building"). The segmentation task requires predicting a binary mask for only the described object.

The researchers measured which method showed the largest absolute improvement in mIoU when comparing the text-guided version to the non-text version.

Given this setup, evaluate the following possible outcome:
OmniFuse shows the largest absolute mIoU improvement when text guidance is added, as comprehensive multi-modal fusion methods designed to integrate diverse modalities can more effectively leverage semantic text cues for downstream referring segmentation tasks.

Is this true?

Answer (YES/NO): NO